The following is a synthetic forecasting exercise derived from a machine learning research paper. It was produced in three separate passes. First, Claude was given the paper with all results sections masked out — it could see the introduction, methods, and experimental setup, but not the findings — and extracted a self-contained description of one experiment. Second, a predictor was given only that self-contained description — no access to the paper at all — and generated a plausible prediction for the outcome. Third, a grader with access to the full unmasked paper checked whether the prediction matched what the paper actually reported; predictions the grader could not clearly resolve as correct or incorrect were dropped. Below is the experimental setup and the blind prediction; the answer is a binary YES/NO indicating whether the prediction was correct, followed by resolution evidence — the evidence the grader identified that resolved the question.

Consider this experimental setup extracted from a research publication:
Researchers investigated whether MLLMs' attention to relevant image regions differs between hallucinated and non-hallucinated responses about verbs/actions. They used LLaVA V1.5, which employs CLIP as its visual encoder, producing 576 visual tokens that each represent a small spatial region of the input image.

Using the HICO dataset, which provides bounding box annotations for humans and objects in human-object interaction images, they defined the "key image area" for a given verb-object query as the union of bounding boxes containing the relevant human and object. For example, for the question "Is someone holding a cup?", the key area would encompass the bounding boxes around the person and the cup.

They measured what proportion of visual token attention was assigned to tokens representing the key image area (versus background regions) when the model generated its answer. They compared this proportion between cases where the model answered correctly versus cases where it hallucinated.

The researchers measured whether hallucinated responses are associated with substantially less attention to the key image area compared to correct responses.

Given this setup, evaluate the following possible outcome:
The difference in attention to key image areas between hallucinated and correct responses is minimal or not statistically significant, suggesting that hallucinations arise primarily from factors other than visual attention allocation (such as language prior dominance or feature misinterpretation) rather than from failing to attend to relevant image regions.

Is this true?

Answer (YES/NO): NO